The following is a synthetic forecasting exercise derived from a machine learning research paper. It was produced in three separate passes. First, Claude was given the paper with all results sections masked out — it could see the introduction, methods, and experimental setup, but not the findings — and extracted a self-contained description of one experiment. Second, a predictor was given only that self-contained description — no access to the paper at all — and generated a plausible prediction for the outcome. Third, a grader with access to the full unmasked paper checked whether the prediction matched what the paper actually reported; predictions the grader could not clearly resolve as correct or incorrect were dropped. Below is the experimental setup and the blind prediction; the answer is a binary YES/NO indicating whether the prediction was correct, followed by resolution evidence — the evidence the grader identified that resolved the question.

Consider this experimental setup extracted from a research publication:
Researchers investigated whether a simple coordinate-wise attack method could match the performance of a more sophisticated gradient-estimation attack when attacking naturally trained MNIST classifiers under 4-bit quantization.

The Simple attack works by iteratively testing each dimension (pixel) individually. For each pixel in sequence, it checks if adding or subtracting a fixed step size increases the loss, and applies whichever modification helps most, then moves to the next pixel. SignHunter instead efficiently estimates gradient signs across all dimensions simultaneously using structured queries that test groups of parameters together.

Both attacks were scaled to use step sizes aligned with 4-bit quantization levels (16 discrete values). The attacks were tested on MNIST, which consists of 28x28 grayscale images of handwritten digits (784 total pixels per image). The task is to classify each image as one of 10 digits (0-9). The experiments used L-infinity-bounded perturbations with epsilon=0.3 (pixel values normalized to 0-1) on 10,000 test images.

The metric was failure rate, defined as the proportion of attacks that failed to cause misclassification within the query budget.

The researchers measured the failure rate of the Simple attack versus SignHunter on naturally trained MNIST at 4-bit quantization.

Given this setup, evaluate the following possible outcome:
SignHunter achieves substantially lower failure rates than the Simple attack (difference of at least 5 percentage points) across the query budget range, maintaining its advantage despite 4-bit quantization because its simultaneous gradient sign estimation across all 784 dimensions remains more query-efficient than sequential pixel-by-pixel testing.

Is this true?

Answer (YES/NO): YES